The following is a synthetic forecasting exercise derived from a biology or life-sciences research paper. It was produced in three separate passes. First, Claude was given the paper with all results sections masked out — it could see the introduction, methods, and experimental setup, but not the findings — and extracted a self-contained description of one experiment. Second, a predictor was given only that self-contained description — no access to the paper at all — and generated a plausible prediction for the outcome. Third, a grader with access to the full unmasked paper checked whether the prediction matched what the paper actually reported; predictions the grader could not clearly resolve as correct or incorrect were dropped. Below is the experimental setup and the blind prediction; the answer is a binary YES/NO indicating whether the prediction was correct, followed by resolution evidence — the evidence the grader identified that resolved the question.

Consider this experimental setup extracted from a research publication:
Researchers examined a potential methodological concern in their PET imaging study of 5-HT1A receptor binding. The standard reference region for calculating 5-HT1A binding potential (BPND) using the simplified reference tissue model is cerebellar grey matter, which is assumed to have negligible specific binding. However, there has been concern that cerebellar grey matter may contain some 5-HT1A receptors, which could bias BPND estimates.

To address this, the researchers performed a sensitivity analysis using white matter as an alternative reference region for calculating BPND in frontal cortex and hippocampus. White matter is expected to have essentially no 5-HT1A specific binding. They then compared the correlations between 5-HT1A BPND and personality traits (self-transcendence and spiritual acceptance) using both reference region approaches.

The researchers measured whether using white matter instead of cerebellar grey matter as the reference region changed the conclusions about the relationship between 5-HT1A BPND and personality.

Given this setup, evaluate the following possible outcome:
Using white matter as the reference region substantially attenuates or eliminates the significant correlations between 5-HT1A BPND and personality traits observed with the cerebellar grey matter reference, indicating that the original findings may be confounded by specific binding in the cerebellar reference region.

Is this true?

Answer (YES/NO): NO